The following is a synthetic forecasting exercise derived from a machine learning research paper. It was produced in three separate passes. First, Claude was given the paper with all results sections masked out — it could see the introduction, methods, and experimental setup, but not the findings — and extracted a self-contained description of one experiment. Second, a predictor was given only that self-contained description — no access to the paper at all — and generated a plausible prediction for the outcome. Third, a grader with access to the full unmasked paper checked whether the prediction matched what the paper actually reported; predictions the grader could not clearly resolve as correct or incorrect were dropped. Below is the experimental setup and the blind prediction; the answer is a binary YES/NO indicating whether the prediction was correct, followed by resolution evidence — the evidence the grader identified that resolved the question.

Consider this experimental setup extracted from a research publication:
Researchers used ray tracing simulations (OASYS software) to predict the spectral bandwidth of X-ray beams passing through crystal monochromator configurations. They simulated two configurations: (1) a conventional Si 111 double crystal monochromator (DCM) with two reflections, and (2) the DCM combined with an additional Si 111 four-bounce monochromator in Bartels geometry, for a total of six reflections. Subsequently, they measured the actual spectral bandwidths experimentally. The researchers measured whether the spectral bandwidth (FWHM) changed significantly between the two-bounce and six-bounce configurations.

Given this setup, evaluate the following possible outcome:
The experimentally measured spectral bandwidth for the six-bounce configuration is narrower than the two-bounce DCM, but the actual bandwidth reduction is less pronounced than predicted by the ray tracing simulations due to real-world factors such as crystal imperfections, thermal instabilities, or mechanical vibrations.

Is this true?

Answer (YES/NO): NO